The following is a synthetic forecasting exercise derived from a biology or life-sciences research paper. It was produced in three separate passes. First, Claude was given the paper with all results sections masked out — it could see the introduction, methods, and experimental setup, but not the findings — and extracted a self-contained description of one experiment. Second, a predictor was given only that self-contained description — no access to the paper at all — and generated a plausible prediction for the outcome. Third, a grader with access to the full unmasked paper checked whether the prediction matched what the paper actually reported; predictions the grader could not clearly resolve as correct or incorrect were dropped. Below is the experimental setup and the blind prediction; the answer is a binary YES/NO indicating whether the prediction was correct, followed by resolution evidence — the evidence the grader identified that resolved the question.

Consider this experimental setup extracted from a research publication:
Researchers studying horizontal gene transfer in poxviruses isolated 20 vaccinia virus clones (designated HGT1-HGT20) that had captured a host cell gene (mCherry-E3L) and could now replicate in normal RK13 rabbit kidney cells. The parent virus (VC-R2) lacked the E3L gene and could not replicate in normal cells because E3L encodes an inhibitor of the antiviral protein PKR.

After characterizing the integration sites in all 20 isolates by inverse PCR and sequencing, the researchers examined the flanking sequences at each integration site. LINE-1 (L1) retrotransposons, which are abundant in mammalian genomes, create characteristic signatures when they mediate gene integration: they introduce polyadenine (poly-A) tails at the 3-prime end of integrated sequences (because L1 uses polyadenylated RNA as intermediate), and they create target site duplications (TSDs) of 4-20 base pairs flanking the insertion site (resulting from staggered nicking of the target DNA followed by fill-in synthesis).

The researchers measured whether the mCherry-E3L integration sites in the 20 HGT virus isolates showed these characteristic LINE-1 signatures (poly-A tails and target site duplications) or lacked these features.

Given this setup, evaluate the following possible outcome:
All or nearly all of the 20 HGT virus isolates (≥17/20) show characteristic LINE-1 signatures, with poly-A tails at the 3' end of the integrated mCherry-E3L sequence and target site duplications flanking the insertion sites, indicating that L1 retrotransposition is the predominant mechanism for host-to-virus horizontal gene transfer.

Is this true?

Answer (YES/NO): YES